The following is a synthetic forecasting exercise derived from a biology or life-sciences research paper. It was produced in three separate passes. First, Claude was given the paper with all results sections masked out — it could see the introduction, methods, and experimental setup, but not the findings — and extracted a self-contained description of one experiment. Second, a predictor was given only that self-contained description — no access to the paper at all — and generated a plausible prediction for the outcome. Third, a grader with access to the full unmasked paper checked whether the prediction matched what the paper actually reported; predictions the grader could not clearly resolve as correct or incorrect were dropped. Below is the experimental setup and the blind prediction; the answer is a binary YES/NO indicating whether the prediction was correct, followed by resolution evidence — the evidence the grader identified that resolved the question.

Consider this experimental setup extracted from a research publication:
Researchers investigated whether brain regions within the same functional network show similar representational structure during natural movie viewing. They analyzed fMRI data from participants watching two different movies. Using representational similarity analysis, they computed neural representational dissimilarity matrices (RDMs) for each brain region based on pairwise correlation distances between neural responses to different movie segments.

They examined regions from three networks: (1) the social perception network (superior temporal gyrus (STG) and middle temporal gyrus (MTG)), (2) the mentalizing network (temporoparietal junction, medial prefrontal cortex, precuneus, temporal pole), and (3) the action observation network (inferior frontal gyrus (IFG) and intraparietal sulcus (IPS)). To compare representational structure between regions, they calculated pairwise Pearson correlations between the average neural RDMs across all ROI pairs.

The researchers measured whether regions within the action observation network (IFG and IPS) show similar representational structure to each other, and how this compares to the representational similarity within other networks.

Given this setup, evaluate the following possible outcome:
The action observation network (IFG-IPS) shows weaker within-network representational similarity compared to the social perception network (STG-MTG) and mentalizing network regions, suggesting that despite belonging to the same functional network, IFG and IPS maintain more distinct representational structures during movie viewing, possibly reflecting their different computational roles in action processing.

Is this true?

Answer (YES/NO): YES